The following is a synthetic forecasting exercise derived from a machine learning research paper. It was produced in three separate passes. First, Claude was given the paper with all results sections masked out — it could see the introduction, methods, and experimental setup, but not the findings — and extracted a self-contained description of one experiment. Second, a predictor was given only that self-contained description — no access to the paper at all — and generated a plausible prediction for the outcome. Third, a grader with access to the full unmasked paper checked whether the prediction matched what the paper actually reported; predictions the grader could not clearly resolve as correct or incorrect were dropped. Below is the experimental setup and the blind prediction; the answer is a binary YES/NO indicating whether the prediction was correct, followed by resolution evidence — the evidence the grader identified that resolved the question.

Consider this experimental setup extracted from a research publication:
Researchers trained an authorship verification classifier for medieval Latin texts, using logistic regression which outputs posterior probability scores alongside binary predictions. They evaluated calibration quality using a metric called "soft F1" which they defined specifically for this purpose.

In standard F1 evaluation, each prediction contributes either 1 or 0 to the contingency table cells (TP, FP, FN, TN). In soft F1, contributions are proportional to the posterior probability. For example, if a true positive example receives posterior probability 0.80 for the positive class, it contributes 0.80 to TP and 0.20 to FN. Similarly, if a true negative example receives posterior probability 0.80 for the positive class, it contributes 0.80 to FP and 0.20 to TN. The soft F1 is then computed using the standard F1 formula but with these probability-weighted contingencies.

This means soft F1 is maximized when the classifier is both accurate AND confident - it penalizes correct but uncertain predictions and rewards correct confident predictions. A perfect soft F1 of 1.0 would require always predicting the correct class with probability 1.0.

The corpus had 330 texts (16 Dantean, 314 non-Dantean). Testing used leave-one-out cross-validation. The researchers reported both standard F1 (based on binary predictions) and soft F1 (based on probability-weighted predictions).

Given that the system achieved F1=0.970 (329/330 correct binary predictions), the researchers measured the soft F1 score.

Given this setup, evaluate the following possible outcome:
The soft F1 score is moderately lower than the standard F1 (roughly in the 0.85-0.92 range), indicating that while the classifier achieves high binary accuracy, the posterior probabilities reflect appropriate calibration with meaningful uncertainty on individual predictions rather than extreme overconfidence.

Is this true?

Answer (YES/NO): YES